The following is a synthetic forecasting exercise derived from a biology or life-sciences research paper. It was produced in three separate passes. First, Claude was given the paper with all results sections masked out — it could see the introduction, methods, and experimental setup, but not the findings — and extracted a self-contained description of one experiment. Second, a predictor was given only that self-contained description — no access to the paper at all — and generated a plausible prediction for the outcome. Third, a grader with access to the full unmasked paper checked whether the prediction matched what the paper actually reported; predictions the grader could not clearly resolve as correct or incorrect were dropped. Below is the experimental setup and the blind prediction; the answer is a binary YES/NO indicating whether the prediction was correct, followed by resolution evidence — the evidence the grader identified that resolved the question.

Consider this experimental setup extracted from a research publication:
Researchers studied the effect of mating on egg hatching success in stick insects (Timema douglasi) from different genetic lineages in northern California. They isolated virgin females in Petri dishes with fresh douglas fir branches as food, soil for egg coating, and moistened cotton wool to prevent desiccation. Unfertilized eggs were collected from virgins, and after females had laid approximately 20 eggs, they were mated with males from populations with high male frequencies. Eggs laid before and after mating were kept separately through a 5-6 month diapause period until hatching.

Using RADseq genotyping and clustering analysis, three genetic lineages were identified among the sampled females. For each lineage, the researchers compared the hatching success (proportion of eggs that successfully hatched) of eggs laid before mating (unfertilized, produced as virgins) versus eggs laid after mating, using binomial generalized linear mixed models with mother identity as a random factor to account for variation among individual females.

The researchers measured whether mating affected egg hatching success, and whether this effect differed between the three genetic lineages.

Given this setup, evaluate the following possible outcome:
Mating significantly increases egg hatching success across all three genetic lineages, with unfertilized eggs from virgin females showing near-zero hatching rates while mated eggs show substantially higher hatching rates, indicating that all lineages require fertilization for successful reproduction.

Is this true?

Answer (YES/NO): NO